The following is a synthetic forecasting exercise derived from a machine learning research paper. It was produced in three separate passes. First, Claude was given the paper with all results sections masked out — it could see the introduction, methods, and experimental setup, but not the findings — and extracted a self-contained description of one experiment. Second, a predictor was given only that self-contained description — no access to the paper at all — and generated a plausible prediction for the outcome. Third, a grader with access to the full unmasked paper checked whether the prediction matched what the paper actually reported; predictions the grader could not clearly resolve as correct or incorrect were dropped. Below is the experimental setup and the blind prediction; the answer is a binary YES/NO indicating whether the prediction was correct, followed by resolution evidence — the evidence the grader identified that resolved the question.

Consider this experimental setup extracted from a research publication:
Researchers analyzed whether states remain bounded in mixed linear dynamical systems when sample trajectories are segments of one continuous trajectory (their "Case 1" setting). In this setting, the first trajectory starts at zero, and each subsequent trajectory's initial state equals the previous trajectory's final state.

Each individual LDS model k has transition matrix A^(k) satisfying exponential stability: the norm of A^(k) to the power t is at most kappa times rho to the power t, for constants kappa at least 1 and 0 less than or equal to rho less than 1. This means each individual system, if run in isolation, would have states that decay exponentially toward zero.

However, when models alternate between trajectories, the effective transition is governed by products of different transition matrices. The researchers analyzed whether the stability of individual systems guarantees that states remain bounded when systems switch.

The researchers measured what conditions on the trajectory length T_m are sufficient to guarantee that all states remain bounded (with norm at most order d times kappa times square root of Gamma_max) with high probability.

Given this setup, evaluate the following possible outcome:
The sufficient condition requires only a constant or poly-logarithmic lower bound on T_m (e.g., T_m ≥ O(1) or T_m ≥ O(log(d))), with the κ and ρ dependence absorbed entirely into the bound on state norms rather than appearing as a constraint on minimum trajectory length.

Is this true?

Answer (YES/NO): NO